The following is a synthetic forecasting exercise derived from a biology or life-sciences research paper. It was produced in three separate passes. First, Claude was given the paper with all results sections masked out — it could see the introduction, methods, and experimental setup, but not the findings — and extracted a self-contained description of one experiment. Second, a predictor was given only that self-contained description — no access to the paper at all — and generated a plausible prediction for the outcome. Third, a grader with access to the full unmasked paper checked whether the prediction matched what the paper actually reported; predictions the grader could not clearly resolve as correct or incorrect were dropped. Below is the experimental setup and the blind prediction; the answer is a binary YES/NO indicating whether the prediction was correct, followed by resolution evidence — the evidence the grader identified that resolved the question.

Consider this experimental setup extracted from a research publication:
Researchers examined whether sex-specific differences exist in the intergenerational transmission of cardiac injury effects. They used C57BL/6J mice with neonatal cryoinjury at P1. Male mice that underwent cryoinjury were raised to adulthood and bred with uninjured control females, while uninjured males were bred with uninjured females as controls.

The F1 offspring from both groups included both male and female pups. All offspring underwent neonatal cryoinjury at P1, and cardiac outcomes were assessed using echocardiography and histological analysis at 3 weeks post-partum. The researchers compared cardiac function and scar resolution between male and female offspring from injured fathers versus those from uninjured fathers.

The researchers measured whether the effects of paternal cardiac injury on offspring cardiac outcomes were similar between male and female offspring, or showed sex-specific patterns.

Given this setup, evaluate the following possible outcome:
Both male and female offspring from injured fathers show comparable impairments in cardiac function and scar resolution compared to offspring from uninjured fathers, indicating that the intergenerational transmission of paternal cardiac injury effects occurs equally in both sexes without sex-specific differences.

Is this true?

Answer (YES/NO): NO